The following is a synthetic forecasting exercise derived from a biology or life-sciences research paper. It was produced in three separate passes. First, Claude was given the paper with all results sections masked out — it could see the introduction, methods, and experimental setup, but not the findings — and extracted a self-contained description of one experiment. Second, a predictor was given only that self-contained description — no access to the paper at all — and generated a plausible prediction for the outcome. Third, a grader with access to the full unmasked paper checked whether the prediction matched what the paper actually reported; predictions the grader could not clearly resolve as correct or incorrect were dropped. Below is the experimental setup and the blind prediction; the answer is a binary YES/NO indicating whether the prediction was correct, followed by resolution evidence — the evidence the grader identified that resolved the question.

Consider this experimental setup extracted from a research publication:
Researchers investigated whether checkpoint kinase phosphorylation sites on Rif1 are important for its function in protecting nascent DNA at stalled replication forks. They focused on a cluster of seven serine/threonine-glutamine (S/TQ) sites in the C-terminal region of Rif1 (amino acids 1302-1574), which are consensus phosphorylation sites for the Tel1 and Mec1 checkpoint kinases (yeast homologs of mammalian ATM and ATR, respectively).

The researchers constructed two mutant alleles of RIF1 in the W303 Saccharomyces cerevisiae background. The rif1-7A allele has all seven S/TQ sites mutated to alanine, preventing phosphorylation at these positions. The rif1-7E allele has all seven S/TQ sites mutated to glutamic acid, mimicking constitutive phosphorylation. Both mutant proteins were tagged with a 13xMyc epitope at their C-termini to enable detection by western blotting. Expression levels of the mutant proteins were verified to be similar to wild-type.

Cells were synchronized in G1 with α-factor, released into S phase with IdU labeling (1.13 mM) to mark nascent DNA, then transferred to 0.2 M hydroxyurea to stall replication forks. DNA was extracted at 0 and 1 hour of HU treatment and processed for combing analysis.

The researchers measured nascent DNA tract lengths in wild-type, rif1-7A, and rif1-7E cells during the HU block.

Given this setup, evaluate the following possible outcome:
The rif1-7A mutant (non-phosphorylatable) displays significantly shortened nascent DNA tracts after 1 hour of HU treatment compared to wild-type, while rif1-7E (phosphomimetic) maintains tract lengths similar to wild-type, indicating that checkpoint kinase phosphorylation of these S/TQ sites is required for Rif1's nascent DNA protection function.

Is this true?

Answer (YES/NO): YES